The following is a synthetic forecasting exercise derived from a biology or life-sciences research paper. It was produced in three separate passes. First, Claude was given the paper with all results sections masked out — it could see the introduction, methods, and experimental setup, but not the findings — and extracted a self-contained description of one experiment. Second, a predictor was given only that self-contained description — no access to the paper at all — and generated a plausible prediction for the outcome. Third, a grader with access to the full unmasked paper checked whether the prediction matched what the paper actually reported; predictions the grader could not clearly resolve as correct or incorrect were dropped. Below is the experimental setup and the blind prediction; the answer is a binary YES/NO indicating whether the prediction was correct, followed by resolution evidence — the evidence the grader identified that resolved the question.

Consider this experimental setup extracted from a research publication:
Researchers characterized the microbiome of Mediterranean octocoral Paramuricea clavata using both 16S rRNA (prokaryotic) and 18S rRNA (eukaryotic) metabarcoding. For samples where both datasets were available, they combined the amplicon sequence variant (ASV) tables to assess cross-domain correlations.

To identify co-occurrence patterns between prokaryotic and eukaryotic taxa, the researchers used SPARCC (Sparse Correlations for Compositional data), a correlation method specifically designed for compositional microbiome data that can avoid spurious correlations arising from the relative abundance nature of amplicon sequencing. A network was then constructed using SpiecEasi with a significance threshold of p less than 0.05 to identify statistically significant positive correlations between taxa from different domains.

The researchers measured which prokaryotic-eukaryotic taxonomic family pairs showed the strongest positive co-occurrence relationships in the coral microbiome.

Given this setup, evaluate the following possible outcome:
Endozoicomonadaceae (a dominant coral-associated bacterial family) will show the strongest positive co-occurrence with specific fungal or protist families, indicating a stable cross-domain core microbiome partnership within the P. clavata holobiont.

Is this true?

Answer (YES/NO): NO